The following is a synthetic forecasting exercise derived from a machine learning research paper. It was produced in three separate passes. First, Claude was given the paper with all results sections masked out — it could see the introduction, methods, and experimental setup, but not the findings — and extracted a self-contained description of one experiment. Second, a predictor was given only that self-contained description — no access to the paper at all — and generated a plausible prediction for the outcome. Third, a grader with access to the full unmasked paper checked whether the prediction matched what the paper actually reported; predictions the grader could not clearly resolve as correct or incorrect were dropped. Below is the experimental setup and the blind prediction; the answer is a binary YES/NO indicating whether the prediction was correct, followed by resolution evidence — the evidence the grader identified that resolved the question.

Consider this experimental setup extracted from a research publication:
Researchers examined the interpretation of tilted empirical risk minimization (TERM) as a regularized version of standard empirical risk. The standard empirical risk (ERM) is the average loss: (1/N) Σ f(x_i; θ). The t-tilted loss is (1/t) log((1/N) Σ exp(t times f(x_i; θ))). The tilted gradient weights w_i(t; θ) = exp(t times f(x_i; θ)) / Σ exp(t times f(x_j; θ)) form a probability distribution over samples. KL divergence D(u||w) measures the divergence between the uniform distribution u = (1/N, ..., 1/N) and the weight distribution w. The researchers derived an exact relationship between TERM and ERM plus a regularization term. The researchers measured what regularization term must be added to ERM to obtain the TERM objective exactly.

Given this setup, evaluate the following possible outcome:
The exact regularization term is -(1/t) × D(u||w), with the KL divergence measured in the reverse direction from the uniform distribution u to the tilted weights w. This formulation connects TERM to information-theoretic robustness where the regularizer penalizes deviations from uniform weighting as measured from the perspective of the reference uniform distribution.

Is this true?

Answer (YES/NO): NO